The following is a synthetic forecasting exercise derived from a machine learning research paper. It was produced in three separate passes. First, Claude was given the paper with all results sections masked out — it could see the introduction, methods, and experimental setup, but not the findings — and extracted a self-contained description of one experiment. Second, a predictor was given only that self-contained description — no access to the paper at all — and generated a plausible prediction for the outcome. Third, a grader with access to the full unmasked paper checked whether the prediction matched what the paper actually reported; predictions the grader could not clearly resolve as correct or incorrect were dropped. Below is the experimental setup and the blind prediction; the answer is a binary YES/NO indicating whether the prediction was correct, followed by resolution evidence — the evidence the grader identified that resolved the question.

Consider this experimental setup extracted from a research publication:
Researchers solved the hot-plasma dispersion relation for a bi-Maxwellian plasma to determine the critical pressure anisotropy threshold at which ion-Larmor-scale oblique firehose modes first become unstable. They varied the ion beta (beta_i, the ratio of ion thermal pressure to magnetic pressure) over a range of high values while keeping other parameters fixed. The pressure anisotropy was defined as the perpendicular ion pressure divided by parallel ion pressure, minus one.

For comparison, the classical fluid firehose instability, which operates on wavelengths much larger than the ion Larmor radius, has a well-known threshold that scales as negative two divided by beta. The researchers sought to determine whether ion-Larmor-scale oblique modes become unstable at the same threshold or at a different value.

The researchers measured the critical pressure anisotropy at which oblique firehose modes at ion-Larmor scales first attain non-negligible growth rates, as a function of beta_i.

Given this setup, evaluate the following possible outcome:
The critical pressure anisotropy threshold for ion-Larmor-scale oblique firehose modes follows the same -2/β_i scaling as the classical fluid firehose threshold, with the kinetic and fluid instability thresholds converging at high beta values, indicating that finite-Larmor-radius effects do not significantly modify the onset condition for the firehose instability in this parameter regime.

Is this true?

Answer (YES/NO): NO